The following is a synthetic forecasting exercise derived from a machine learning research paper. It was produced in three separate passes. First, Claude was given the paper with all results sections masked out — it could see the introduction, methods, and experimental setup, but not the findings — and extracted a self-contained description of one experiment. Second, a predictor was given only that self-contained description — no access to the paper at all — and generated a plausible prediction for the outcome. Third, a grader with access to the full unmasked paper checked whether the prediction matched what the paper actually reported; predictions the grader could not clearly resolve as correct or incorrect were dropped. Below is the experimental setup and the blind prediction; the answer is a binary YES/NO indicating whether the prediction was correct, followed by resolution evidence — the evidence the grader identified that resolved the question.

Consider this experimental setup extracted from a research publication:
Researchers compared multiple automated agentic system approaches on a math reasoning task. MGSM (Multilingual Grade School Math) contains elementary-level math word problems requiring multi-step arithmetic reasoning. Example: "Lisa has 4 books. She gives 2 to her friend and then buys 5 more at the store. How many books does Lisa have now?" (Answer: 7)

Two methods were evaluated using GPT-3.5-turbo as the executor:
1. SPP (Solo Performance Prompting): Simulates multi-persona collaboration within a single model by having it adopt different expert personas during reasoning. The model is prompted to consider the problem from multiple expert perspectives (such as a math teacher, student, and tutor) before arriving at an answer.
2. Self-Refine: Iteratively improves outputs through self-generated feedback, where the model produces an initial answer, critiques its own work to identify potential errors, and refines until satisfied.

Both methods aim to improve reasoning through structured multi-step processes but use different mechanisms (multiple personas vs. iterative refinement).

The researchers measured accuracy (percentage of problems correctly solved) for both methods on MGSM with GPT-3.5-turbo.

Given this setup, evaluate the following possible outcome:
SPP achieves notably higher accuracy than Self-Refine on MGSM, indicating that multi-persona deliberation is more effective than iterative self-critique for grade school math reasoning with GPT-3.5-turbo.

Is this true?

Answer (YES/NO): YES